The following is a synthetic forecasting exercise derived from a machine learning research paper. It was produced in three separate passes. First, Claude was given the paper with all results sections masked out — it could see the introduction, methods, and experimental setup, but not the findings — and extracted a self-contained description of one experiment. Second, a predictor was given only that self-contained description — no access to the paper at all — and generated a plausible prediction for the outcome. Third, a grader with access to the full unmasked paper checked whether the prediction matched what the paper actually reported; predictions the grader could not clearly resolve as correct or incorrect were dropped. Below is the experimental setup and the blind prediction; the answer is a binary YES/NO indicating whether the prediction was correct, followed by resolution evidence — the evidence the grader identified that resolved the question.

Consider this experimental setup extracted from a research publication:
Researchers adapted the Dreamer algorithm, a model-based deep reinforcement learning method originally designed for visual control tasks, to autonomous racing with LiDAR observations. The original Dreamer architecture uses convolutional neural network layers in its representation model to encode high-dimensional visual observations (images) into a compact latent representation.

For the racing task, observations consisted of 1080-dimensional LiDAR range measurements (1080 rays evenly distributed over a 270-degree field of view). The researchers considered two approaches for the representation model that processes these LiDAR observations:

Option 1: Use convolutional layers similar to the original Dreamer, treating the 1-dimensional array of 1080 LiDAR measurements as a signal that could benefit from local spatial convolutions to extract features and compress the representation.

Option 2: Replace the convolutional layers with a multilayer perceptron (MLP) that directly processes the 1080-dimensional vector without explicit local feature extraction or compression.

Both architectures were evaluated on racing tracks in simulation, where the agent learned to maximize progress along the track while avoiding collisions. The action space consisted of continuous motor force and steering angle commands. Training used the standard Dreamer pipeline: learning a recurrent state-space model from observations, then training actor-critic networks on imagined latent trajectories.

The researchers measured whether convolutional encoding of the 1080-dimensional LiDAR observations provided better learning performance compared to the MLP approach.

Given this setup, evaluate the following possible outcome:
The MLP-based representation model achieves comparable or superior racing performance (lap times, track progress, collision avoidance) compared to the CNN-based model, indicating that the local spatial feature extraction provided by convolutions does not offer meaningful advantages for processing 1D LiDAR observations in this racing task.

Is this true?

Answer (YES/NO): YES